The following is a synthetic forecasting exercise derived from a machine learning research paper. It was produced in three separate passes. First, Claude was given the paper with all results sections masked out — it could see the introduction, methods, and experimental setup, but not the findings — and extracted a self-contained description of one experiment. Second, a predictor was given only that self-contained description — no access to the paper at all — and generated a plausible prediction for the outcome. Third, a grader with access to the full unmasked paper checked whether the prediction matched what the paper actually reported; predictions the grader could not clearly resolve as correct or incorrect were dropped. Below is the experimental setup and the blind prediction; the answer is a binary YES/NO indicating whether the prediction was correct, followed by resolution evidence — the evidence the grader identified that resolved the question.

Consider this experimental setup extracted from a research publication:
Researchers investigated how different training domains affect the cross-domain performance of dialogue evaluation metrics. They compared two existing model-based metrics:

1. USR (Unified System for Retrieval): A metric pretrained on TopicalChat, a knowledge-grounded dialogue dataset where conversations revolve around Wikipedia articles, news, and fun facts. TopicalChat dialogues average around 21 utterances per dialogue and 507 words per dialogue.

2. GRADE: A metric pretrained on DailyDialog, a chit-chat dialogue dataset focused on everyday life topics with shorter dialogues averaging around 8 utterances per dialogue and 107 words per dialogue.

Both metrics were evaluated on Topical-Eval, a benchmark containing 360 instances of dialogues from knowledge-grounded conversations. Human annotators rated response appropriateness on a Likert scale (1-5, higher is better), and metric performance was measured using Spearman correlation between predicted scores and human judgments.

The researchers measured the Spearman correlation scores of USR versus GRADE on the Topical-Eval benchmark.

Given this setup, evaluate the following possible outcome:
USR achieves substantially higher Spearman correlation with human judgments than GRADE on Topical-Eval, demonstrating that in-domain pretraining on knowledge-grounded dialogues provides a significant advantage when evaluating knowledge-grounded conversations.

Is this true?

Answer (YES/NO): YES